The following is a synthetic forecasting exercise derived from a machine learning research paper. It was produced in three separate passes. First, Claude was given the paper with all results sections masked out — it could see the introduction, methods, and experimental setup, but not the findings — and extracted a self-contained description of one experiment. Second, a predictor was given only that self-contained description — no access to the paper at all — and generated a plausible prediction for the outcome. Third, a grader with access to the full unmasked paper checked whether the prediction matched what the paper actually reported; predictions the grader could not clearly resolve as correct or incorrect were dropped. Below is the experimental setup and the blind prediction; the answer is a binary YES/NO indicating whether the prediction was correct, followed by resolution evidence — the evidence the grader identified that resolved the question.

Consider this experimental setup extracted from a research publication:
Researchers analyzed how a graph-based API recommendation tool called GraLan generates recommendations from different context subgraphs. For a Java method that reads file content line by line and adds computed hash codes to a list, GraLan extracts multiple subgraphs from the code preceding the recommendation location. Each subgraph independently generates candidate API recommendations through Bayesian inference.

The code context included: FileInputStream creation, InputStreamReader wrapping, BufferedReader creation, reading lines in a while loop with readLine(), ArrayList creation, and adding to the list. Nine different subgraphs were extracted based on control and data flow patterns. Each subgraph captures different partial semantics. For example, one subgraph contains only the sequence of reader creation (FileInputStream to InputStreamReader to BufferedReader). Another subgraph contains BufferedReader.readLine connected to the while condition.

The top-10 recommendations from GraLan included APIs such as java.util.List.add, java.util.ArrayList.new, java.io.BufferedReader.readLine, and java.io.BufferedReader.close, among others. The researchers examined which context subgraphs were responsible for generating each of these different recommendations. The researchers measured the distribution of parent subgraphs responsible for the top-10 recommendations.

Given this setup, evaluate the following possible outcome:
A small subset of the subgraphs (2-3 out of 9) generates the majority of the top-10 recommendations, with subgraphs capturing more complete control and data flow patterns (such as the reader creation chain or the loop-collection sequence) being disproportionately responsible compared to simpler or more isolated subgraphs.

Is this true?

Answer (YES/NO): NO